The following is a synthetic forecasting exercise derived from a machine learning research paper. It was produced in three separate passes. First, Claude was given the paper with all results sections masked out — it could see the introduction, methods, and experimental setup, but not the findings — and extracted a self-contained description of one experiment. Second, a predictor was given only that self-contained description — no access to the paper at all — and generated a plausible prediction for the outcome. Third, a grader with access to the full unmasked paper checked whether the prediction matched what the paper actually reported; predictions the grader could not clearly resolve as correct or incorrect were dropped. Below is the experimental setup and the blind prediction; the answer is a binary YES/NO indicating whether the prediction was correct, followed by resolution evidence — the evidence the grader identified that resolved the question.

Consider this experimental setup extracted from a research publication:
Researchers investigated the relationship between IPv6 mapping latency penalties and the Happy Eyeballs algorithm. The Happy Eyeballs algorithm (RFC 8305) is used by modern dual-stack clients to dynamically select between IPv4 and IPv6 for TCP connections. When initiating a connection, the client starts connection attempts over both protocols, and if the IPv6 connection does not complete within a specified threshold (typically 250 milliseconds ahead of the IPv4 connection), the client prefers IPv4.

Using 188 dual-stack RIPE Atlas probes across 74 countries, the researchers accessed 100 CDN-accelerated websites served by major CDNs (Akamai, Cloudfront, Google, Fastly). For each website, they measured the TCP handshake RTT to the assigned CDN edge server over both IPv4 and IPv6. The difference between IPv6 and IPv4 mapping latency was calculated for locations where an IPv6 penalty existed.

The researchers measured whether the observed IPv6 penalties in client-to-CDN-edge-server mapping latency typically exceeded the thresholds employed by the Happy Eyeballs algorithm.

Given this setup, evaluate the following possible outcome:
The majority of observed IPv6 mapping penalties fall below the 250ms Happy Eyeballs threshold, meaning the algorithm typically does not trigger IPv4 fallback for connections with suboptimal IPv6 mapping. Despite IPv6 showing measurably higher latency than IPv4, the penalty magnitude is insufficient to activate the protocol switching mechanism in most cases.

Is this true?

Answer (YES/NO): YES